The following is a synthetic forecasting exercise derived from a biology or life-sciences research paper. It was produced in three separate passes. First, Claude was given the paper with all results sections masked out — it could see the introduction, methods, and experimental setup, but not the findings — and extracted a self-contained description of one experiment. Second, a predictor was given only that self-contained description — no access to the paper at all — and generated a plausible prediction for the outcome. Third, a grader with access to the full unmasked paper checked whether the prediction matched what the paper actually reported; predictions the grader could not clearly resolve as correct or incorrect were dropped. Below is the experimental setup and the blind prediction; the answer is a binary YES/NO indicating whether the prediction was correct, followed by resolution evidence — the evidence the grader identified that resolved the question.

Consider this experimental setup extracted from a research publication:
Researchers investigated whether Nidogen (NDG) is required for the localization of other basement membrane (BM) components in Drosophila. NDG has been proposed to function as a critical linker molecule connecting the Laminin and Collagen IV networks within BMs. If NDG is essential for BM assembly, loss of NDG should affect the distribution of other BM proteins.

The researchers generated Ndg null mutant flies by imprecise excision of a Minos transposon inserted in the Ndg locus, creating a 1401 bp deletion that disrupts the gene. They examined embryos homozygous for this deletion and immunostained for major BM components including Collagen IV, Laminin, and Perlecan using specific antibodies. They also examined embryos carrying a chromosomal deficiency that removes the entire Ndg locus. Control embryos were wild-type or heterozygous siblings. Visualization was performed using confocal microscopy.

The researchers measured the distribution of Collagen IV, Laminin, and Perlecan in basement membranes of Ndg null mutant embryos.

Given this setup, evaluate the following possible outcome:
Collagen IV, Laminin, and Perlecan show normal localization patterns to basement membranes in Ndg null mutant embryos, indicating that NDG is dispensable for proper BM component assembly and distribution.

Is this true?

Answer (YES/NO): YES